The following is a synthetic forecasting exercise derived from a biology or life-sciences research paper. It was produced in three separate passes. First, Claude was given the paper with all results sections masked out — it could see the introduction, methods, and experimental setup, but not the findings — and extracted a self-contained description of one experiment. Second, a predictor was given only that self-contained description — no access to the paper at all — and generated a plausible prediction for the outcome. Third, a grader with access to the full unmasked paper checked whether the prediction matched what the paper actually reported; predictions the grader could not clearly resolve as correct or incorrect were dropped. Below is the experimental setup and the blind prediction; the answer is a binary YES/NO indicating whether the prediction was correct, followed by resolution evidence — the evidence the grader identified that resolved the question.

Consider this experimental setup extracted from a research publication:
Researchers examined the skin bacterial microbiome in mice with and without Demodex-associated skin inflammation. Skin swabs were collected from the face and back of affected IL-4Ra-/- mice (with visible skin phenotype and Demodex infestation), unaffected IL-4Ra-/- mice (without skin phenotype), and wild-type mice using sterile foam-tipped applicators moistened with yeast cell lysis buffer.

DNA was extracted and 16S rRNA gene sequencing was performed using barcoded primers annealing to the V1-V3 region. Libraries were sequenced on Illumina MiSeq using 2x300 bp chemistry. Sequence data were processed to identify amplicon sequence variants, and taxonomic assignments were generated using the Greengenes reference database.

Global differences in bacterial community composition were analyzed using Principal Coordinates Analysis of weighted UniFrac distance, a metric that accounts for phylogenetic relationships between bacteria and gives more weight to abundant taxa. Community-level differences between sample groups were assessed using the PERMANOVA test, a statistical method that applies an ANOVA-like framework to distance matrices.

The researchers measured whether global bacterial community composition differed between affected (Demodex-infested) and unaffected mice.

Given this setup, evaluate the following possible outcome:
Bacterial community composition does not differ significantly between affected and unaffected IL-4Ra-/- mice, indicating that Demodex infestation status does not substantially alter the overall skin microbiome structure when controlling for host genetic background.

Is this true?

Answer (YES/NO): NO